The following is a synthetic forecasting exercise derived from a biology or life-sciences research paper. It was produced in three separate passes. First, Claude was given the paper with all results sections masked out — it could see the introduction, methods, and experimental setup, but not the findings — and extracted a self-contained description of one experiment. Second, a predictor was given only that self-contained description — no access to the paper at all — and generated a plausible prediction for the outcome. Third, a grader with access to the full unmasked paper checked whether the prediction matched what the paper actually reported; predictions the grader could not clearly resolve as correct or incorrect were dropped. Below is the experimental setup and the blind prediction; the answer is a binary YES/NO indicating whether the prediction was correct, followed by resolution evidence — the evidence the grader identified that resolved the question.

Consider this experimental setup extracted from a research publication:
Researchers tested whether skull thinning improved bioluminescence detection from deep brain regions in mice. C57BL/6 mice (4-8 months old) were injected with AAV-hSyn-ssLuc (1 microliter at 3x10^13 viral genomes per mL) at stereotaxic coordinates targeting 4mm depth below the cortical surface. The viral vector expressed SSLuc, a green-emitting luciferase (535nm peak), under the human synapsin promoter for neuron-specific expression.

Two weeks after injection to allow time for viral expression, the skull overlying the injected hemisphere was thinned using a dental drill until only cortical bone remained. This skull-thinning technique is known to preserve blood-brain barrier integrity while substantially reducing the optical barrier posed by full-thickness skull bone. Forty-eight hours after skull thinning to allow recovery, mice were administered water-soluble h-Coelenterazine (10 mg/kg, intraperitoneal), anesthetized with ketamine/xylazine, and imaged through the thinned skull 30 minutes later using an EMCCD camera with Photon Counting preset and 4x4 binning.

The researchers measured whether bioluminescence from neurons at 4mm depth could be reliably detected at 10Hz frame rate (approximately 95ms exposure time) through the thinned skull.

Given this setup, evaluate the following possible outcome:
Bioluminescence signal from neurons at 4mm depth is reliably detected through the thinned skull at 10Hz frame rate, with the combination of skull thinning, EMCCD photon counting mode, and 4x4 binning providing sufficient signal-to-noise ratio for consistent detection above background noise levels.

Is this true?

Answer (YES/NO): YES